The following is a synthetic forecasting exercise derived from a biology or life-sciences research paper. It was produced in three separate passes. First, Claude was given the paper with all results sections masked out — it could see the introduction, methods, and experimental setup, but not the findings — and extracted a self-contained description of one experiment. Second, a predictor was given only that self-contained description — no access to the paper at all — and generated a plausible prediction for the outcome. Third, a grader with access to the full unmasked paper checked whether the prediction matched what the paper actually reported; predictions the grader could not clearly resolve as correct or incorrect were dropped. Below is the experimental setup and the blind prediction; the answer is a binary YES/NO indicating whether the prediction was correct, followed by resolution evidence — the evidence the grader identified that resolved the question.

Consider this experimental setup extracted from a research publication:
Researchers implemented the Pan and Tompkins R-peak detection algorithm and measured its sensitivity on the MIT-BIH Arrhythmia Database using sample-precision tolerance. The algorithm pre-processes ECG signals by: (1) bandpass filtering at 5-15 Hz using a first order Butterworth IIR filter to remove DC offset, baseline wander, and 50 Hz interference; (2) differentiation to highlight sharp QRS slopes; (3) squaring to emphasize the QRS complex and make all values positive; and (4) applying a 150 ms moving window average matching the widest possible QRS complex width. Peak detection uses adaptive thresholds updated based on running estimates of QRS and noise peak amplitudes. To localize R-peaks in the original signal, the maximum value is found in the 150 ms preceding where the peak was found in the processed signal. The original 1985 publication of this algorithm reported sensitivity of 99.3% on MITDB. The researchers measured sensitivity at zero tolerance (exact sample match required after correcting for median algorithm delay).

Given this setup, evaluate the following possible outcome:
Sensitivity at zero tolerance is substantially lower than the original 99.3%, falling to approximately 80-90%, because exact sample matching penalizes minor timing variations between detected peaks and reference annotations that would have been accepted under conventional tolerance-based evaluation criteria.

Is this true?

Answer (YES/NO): NO